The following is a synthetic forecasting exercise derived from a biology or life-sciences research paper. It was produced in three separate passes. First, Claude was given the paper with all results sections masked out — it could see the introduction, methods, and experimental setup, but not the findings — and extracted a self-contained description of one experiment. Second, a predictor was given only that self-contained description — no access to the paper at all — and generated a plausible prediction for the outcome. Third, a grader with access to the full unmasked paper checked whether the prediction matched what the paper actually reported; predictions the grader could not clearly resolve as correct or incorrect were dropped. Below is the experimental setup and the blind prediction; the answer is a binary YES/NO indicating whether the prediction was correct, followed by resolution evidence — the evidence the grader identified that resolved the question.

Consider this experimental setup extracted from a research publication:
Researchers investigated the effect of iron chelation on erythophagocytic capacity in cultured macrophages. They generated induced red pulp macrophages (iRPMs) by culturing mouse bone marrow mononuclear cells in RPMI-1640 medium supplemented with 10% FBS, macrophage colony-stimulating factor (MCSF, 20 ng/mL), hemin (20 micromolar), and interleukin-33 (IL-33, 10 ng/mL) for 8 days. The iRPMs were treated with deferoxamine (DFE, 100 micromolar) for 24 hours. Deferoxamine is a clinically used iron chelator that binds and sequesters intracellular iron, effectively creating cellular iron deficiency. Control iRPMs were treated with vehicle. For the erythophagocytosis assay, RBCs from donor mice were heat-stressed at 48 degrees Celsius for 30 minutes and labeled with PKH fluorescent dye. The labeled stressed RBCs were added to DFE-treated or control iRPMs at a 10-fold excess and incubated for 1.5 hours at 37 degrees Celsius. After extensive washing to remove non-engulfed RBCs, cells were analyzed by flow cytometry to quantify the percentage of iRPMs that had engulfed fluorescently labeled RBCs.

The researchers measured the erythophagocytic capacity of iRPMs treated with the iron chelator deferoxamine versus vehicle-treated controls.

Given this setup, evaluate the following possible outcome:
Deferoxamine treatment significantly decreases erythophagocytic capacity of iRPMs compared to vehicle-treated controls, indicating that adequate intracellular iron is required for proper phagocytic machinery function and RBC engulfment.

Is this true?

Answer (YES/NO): NO